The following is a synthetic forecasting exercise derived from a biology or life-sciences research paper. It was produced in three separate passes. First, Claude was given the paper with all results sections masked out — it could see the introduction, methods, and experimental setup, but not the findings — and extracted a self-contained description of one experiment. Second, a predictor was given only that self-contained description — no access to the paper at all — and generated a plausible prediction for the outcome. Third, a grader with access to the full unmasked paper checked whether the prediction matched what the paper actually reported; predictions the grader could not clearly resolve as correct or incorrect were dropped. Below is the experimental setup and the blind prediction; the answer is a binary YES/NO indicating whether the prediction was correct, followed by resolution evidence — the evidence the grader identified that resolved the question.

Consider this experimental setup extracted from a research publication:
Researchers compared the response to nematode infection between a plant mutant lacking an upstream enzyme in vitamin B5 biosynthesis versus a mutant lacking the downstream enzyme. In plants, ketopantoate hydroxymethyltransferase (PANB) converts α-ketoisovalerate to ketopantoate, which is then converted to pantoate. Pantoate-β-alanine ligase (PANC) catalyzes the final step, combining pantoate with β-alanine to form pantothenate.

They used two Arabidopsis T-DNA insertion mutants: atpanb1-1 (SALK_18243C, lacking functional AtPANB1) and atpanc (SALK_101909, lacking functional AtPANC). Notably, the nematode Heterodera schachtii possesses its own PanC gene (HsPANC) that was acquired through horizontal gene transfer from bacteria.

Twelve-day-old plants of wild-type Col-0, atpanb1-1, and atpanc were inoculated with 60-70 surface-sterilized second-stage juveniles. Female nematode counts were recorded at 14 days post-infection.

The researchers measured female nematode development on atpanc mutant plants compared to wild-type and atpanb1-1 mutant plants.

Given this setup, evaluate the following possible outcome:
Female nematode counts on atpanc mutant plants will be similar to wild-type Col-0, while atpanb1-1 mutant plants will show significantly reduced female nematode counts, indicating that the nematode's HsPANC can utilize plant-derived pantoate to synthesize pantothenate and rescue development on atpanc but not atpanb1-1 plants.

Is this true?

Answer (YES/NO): YES